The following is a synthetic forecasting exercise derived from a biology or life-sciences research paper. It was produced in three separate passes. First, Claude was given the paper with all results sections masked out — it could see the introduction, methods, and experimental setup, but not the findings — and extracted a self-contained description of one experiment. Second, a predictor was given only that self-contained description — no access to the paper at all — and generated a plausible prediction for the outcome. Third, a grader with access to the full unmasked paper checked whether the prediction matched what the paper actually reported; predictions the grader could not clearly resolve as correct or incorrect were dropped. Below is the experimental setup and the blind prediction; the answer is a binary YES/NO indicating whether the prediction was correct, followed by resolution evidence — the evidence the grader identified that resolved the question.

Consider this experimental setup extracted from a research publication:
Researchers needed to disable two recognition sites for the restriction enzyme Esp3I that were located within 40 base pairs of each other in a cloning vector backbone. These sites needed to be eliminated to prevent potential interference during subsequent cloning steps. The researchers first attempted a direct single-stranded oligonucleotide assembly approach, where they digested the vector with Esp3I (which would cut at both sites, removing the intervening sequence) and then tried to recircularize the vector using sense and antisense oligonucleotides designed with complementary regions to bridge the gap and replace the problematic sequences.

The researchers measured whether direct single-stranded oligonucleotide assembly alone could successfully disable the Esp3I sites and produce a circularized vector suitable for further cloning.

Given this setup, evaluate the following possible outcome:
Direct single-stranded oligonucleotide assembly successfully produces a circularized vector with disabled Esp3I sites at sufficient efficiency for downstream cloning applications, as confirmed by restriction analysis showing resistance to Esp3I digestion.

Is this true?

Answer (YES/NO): NO